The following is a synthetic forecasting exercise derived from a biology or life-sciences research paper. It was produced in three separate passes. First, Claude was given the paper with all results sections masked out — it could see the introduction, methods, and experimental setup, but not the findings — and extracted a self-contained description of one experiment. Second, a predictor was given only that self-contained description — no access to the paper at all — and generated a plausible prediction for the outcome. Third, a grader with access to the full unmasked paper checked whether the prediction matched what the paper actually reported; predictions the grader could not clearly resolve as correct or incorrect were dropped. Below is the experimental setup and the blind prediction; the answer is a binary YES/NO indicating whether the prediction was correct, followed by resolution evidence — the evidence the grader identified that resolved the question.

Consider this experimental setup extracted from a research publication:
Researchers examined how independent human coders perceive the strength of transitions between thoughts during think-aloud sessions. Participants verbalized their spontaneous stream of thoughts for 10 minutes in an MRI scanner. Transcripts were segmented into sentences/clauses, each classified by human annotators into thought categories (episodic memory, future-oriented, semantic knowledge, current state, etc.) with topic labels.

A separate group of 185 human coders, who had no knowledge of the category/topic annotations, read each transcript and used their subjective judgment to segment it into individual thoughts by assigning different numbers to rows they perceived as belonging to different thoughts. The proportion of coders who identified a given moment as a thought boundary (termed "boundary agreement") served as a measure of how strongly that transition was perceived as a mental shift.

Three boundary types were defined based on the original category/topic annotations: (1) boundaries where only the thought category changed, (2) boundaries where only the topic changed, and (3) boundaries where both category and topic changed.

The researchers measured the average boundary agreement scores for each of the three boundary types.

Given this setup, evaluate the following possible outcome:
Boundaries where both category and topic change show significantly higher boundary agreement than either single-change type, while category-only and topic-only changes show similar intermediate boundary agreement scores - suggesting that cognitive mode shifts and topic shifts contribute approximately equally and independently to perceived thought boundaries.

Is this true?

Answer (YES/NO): NO